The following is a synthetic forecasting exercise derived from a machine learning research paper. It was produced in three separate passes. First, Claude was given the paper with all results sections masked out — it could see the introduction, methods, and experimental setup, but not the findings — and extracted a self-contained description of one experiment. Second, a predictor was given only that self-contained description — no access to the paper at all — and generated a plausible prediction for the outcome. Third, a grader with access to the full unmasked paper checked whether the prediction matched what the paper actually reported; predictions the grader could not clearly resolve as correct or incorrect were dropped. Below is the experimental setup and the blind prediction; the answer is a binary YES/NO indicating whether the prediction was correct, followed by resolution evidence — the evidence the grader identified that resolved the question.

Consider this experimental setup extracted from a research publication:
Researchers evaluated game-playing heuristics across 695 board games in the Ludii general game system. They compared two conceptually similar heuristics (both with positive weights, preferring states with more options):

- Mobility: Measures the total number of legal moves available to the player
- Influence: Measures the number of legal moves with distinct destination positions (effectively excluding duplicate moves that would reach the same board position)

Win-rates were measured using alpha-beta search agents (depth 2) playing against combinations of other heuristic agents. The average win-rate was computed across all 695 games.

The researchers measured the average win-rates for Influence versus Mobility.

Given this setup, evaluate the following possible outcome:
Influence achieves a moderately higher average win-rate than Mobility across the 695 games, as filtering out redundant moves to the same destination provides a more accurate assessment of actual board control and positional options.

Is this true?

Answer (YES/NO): NO